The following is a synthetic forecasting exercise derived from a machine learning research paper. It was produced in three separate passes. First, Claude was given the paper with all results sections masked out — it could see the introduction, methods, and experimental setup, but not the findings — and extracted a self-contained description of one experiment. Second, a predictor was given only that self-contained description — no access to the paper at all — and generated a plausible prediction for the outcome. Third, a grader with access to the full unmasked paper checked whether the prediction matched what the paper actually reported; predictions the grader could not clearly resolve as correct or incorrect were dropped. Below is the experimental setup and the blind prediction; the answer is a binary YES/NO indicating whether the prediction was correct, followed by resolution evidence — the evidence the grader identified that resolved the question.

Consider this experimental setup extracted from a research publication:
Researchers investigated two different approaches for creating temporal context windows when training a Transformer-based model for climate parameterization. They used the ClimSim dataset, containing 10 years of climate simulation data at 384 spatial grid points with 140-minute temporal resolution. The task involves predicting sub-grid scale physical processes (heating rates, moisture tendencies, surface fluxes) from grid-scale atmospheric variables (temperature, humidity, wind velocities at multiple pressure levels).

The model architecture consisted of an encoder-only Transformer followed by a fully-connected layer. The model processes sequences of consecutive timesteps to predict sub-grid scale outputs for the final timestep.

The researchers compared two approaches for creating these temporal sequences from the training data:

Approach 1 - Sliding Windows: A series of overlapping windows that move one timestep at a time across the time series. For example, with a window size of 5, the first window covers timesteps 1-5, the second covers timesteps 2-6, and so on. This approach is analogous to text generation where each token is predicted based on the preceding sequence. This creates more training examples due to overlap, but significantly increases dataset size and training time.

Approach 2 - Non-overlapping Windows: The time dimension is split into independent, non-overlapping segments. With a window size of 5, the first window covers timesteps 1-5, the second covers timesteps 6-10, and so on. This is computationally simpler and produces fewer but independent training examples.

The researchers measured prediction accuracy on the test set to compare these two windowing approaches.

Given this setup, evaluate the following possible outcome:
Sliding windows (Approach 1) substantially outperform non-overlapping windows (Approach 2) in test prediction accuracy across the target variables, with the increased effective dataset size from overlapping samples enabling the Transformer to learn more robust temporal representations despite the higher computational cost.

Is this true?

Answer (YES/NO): NO